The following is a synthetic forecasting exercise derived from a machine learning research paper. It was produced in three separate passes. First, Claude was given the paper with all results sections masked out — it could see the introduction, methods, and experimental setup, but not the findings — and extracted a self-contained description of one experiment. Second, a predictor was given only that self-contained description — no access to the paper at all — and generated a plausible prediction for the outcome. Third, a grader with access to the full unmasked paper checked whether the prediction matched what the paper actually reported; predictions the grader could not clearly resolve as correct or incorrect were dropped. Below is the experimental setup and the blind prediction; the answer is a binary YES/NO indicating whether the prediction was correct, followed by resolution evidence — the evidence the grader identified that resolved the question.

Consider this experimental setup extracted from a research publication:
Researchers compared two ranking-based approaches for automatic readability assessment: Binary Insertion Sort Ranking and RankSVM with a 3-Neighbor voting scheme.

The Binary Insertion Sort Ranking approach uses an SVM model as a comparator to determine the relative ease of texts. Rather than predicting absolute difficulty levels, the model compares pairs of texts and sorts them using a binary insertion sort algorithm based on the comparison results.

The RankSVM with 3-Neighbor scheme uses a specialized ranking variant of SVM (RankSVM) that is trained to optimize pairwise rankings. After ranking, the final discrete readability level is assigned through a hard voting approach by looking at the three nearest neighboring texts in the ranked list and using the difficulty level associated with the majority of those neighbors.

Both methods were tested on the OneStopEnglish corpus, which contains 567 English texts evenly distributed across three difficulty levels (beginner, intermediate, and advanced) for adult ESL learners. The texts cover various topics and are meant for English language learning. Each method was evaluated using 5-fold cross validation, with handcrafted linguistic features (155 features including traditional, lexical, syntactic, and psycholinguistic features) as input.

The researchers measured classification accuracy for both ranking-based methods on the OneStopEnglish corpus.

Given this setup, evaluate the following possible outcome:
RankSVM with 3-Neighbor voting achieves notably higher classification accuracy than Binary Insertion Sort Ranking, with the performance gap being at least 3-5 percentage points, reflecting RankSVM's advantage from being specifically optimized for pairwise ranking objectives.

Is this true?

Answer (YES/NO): NO